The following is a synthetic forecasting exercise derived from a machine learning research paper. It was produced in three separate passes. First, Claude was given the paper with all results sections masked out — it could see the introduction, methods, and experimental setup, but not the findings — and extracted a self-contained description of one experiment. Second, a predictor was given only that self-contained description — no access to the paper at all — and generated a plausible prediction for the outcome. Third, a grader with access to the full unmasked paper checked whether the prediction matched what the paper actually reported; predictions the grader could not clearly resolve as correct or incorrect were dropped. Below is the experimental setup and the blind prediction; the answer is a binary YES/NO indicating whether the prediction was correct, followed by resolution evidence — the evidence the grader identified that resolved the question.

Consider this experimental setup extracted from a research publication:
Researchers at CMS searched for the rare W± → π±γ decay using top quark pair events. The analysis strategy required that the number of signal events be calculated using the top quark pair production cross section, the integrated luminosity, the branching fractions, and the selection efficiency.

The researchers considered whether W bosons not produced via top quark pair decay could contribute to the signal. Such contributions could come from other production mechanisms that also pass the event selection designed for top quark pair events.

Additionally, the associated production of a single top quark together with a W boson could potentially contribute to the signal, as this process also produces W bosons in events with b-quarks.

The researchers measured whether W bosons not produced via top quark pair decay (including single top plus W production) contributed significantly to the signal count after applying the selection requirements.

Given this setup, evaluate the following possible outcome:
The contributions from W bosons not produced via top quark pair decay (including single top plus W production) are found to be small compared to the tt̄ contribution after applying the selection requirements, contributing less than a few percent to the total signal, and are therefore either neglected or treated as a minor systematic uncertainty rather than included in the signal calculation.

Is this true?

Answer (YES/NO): YES